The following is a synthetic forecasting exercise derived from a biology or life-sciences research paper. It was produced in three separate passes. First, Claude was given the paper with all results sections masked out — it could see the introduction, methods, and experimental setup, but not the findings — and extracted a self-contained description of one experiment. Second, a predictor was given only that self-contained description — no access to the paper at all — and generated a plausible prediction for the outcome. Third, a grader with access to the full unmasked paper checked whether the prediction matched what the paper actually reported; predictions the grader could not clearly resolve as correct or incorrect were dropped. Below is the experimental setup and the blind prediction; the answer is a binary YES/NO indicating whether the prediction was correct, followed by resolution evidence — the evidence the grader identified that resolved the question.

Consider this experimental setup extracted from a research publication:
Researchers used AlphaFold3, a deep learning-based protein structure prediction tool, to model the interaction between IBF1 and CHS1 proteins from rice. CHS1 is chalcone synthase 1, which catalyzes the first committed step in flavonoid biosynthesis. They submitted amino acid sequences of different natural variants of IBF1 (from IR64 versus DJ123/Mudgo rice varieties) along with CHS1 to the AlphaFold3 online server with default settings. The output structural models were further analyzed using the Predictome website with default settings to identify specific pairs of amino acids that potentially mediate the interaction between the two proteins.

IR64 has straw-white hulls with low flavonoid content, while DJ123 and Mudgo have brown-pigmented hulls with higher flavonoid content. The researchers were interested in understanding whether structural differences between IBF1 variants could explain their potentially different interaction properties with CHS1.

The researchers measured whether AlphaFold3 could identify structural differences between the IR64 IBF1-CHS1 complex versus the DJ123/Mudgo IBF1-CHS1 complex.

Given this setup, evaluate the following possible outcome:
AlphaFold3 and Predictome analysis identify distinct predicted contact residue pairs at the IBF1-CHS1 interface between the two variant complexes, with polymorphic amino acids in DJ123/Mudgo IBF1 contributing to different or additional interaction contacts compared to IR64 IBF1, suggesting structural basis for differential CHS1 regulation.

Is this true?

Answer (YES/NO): NO